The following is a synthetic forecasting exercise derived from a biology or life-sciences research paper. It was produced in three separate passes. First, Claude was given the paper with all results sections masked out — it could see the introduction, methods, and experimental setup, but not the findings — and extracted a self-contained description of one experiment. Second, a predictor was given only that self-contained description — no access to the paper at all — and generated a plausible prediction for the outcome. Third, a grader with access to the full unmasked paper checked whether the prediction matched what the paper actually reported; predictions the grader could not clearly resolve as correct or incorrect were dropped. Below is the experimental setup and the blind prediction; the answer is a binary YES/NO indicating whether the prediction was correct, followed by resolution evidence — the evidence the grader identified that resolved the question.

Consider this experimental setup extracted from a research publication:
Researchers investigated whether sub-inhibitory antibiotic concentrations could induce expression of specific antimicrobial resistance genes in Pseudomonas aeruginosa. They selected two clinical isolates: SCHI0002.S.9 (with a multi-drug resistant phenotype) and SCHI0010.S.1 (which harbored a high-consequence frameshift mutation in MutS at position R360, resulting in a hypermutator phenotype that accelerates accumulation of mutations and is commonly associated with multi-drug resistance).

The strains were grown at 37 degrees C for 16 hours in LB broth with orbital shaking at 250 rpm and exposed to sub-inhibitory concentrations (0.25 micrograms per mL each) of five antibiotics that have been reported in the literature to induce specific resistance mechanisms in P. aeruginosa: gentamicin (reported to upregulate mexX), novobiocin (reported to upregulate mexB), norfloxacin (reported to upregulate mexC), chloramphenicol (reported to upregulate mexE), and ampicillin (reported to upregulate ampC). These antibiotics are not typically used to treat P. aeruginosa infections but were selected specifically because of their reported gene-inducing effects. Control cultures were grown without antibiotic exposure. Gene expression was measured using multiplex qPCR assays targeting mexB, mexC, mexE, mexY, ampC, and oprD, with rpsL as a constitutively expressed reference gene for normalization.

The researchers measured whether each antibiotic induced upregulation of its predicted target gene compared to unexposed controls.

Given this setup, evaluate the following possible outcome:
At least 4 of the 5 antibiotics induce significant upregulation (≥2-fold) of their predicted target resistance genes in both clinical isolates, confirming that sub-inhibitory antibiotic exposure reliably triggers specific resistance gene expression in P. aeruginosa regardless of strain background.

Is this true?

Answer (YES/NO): NO